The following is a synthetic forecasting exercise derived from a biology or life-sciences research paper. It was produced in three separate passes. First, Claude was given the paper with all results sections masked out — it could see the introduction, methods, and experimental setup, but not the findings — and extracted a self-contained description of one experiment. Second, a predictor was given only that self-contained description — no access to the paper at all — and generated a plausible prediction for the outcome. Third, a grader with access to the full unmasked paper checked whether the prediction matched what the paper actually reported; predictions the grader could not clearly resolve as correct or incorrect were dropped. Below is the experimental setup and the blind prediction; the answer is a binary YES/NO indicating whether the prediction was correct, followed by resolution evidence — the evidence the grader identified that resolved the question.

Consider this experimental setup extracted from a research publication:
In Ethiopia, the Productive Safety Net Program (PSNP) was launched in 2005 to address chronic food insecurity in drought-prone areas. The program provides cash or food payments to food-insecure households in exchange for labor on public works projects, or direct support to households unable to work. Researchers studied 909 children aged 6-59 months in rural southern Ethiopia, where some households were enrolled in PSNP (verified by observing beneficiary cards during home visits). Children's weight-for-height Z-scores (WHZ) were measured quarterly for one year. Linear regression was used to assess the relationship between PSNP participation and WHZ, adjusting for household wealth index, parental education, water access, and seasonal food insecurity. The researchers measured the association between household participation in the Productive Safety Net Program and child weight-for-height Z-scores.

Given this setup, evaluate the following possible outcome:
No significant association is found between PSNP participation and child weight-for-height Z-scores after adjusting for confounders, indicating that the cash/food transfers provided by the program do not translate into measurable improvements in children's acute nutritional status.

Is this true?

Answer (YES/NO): NO